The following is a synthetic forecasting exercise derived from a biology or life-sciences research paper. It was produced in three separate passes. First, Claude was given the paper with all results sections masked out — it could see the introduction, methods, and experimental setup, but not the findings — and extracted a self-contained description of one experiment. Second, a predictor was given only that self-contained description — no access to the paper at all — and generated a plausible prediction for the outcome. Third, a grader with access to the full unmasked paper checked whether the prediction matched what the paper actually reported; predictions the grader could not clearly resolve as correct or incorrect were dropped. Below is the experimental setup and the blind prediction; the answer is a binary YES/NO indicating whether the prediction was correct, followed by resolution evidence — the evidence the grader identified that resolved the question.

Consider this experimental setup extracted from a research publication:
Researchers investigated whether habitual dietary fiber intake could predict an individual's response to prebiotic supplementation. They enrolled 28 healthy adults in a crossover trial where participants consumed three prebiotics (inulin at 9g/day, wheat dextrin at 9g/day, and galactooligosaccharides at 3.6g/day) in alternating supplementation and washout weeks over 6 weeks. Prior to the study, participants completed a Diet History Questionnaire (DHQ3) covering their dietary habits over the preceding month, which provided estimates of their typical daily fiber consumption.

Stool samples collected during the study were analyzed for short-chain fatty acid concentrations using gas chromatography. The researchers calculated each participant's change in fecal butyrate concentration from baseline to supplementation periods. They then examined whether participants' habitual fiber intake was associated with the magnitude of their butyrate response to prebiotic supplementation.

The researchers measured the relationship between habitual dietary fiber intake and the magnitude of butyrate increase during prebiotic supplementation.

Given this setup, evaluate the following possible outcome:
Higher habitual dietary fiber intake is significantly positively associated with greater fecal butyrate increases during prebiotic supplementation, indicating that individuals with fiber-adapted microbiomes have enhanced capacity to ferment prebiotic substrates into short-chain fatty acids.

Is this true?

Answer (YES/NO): NO